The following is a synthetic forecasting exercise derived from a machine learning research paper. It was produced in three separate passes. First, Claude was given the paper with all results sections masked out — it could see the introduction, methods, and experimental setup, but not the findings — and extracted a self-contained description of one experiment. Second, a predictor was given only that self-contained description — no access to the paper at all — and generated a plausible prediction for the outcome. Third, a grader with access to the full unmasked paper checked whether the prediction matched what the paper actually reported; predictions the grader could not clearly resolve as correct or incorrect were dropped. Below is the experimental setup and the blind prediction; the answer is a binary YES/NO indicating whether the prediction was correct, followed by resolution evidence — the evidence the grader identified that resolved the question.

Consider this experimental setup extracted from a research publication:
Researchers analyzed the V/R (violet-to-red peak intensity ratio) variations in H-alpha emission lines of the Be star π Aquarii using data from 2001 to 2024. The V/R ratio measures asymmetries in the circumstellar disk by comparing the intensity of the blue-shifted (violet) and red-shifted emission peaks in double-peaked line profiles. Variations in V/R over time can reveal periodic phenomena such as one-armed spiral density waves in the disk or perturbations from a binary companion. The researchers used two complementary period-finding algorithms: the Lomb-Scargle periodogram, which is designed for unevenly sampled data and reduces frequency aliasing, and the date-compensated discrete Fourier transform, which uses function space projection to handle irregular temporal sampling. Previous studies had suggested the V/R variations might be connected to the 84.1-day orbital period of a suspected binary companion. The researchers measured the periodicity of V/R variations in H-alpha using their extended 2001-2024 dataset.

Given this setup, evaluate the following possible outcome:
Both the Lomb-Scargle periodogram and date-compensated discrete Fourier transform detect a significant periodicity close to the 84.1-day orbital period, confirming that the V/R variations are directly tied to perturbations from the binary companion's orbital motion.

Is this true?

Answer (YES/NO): YES